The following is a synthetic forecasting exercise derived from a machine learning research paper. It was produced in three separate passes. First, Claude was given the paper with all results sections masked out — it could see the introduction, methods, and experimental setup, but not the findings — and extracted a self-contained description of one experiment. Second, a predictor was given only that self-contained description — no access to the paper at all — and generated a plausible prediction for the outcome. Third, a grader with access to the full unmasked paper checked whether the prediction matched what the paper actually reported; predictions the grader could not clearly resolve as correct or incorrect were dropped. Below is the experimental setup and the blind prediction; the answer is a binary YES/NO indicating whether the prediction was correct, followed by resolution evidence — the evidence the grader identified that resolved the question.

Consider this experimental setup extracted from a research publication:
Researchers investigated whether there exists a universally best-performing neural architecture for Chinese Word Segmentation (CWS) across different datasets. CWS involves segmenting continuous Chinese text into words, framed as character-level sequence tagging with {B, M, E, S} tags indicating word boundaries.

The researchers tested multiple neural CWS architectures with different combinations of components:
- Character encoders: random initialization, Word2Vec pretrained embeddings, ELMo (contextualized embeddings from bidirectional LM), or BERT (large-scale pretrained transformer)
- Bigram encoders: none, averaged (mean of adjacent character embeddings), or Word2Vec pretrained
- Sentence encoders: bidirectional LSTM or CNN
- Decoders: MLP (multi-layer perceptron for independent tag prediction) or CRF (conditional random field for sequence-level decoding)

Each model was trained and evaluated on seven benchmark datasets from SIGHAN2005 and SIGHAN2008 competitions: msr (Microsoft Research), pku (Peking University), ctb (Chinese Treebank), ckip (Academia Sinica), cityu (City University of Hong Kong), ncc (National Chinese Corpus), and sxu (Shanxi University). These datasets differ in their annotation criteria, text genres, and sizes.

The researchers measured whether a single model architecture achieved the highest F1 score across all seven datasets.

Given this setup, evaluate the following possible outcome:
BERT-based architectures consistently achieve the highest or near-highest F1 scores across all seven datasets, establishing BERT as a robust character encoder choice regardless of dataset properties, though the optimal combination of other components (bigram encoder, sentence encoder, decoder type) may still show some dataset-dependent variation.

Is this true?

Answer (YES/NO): NO